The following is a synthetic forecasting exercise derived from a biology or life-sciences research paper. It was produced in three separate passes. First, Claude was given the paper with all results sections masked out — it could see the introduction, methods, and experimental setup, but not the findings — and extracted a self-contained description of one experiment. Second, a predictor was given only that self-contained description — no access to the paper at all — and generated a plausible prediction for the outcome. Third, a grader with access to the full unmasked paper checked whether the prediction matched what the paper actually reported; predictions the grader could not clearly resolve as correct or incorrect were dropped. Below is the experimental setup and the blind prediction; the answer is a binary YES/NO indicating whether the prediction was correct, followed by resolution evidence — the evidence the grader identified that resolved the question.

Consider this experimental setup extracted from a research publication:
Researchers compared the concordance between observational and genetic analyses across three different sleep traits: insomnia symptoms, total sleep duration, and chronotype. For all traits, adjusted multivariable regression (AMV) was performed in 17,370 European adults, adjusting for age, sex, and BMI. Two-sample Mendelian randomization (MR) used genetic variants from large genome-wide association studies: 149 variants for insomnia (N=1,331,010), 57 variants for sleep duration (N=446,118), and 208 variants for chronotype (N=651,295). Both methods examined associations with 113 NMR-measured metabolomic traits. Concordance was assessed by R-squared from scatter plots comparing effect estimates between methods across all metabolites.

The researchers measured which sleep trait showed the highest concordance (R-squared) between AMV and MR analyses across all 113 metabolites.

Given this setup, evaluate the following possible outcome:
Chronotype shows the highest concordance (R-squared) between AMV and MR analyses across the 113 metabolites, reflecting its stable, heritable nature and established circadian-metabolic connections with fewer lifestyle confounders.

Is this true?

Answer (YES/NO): NO